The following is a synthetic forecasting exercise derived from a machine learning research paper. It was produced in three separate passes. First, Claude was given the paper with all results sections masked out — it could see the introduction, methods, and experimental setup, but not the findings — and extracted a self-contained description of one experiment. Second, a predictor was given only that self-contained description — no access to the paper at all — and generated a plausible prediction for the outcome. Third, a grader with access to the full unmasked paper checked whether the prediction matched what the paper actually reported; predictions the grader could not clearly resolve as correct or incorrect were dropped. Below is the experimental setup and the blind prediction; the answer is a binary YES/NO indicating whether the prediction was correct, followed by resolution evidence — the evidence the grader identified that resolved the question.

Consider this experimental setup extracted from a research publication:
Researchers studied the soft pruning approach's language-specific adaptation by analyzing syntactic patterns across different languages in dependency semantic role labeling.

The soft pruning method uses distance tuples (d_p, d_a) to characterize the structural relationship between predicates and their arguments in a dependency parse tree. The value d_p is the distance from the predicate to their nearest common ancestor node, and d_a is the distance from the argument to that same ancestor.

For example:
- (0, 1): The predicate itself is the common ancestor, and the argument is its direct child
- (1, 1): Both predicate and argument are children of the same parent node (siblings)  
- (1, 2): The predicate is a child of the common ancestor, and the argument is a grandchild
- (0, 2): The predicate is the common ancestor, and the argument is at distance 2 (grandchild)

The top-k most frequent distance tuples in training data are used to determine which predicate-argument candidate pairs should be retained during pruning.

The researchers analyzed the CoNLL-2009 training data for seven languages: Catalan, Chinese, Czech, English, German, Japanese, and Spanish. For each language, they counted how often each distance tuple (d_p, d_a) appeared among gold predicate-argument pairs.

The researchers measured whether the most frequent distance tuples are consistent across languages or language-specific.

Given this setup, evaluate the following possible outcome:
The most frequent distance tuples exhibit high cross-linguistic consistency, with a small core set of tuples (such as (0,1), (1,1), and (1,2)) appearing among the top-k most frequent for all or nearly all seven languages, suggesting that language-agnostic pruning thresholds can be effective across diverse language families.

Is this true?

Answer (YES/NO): NO